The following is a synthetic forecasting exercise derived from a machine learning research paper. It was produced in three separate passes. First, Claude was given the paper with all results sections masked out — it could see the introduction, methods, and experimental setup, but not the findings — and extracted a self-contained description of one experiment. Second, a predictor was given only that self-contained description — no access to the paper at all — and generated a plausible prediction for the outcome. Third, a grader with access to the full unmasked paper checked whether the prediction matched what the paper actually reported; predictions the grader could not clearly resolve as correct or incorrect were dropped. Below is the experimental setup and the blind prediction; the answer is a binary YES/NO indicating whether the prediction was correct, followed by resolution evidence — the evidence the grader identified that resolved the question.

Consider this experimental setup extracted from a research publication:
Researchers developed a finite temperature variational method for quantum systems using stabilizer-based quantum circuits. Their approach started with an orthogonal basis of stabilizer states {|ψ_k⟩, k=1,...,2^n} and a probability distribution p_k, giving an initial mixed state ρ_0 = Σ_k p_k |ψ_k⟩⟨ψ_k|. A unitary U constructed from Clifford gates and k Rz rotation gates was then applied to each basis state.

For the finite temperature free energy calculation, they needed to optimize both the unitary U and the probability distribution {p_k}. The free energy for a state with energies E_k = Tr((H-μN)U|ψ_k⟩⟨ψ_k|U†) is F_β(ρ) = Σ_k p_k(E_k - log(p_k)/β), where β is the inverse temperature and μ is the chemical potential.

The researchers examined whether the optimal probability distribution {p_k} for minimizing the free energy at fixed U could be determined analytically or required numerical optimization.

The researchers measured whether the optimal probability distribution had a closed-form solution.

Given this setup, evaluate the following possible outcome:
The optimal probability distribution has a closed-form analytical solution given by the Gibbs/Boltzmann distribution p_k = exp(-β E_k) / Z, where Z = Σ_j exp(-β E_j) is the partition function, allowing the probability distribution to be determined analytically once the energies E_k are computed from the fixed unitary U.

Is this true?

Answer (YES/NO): YES